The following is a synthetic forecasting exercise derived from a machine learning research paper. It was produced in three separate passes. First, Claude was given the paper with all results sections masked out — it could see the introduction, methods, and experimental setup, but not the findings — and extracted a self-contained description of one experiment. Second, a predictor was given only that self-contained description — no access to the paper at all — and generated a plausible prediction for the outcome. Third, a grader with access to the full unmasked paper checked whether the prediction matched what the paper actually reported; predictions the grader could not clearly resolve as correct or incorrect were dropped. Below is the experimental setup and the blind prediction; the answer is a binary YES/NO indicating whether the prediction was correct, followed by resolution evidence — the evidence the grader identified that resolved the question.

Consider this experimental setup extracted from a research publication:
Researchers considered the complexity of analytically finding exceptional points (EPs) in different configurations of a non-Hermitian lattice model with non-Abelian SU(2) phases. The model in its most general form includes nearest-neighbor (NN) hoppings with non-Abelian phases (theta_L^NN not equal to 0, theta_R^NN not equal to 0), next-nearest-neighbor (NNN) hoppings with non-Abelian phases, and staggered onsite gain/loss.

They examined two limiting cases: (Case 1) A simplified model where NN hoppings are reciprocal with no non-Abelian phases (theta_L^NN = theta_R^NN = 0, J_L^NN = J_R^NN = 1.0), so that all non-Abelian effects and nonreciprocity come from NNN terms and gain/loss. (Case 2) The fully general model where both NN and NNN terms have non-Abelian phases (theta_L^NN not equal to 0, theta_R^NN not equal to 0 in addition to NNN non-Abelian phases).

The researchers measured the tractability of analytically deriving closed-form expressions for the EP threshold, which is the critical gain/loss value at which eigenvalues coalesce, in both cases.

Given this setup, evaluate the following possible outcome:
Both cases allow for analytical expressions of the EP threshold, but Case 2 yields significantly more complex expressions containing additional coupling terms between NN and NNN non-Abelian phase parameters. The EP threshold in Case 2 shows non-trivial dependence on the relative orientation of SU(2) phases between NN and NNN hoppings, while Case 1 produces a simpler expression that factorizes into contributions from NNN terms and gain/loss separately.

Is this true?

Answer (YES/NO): NO